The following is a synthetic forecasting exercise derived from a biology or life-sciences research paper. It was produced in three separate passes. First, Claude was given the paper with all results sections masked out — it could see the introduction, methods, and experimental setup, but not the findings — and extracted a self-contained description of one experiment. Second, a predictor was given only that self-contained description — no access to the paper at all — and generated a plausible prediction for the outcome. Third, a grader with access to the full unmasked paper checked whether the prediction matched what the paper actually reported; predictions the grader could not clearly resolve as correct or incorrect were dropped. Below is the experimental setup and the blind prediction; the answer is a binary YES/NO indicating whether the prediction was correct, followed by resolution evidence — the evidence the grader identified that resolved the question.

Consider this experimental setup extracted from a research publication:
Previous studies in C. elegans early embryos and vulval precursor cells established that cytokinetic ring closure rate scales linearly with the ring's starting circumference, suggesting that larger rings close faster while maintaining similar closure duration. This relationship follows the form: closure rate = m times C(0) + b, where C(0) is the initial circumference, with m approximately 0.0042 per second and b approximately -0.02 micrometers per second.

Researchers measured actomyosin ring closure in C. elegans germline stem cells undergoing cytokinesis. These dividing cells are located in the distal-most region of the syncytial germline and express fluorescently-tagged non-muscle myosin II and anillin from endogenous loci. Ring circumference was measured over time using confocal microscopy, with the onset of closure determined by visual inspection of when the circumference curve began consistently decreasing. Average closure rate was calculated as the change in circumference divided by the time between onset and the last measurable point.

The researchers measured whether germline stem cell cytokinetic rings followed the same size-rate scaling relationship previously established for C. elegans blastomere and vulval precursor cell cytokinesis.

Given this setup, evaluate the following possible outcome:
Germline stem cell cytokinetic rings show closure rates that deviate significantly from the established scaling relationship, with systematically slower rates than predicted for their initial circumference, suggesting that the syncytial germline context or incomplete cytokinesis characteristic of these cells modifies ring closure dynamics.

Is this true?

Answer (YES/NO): NO